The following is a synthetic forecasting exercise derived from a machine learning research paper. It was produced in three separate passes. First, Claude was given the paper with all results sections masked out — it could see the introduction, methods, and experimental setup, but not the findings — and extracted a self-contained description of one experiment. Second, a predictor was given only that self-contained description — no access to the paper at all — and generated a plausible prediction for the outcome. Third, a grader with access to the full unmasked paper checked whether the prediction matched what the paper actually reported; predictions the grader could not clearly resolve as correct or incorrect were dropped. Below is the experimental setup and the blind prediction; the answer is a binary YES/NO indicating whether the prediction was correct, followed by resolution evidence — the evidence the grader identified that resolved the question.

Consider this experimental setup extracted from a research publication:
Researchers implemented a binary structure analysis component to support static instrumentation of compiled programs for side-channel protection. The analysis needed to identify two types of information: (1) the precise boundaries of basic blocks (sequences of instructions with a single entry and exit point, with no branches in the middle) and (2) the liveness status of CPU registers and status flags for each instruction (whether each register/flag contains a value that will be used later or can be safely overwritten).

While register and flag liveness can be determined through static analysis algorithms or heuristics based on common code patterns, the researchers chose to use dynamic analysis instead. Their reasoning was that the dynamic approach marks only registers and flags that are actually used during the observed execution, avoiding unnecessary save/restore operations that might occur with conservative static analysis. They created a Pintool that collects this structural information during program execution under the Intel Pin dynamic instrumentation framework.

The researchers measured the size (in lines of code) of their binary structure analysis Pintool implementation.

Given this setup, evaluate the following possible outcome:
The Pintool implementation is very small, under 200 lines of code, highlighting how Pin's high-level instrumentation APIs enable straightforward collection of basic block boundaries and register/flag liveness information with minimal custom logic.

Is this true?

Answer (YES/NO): NO